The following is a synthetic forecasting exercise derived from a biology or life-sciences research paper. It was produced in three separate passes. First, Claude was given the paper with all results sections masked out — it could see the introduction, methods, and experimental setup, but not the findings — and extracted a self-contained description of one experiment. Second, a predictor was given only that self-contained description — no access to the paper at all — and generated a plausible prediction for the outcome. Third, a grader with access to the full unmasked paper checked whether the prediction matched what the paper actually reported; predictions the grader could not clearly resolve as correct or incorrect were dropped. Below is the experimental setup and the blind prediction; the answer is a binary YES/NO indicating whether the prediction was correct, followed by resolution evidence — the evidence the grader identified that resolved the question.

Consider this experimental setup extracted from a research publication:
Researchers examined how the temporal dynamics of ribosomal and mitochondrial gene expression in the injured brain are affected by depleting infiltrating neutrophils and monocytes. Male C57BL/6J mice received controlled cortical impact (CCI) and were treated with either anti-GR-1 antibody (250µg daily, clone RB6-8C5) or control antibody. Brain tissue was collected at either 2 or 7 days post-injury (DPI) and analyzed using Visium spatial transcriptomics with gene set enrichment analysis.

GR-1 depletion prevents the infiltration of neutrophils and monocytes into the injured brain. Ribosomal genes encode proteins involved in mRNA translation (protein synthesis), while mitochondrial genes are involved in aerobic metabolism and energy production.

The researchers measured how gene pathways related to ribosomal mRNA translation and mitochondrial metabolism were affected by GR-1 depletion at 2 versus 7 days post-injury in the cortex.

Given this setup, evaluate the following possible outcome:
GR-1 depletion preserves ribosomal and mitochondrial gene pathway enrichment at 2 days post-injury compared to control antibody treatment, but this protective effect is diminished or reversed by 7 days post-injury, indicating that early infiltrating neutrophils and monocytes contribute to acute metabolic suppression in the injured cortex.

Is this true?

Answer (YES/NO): NO